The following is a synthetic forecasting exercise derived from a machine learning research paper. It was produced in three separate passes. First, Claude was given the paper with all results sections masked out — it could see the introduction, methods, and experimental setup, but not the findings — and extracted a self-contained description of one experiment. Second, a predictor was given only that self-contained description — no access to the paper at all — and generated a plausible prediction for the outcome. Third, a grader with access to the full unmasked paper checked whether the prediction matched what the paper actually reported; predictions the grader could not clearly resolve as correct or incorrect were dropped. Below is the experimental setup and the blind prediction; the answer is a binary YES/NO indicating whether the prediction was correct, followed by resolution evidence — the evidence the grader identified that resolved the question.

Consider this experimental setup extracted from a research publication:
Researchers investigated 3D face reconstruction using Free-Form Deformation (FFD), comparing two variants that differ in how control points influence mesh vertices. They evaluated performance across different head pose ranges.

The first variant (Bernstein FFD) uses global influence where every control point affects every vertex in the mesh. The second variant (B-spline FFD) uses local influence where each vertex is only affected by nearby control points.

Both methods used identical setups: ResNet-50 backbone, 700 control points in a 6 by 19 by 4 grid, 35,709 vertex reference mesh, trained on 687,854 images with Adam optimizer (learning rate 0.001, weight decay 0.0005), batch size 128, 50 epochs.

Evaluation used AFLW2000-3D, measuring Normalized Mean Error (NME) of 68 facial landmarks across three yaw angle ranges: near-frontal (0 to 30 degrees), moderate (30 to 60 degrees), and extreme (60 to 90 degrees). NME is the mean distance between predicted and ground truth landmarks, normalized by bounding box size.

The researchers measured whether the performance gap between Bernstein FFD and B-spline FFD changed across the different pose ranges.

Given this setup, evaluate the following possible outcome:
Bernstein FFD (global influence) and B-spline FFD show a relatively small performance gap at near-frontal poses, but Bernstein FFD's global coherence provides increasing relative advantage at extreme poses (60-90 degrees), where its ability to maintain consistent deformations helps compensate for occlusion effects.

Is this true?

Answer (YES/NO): NO